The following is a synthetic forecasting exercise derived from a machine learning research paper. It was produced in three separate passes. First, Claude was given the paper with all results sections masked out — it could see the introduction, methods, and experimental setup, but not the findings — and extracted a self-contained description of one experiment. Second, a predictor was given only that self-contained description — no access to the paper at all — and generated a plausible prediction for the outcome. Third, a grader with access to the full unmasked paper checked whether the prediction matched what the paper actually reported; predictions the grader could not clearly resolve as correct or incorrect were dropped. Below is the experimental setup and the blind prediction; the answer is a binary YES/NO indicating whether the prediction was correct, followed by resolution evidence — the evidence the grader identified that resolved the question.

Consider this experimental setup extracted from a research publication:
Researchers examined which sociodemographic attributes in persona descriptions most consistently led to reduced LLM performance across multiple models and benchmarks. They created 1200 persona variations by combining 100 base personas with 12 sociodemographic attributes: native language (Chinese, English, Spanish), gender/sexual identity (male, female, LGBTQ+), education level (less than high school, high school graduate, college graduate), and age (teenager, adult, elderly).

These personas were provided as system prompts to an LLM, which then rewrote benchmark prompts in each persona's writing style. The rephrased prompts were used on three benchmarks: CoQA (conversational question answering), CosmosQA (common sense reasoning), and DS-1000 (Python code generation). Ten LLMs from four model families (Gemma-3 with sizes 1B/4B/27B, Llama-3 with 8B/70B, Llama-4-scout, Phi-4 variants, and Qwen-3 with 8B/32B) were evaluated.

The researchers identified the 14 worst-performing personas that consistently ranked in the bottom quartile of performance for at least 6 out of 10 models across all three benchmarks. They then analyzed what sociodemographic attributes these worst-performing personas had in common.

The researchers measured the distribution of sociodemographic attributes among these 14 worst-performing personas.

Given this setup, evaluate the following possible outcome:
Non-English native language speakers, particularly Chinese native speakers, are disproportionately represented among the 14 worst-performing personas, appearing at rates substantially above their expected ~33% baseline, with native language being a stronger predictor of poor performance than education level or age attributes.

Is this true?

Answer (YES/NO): NO